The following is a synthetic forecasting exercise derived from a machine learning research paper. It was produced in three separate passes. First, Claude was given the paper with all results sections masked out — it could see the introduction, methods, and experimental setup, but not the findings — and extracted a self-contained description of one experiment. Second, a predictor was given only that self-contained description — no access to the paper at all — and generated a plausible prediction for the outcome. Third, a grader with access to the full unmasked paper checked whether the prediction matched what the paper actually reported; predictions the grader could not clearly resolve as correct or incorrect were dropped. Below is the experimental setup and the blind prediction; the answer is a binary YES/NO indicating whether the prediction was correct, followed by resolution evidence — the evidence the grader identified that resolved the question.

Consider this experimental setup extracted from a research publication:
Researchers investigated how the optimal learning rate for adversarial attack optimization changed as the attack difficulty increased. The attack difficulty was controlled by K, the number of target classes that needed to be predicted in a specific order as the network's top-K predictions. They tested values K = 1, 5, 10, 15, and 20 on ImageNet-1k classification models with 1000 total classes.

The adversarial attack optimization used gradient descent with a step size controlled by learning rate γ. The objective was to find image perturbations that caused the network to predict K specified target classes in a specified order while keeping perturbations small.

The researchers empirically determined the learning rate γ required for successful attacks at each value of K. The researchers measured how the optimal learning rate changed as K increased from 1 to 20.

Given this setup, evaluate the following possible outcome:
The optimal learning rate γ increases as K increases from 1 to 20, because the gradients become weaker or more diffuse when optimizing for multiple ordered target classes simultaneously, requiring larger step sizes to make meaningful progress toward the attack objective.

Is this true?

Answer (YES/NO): YES